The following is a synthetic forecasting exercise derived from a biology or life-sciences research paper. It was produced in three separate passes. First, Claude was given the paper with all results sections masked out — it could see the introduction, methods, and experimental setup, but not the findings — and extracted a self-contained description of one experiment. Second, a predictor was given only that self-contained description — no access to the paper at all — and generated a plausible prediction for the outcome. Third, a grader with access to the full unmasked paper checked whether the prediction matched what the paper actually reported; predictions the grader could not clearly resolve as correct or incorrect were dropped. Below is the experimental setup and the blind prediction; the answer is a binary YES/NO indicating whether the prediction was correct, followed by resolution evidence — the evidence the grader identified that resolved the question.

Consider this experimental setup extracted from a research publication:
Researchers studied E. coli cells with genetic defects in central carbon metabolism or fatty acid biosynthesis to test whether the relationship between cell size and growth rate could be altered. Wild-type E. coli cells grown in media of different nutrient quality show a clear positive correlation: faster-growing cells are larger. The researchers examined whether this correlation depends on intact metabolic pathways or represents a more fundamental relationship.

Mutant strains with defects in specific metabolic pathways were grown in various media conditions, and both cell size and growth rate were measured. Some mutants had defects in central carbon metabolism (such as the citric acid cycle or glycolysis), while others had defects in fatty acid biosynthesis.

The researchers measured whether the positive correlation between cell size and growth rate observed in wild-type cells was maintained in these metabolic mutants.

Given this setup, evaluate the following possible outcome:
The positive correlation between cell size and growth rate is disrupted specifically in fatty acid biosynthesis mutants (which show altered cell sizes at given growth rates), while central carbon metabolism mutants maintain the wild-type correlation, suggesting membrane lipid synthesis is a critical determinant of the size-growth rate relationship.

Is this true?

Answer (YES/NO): NO